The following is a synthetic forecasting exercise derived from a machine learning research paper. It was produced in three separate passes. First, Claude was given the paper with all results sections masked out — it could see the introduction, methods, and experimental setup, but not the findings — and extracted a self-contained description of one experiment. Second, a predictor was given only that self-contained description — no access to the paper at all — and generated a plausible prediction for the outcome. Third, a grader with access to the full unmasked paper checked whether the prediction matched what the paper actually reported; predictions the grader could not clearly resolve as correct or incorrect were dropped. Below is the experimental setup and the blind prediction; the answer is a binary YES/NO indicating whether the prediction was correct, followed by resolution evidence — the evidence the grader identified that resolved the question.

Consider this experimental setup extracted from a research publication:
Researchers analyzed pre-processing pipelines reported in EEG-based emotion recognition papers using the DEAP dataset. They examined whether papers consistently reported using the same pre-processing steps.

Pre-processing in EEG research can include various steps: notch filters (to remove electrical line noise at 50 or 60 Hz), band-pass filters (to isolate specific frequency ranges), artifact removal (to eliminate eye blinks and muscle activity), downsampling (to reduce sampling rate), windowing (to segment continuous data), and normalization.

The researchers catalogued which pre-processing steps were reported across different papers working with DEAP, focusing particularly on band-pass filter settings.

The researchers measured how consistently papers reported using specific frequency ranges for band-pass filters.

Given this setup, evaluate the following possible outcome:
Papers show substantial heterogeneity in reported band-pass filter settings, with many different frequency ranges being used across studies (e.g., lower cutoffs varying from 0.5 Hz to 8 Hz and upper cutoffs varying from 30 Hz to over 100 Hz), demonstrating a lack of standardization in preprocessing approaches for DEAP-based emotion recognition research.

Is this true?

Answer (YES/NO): YES